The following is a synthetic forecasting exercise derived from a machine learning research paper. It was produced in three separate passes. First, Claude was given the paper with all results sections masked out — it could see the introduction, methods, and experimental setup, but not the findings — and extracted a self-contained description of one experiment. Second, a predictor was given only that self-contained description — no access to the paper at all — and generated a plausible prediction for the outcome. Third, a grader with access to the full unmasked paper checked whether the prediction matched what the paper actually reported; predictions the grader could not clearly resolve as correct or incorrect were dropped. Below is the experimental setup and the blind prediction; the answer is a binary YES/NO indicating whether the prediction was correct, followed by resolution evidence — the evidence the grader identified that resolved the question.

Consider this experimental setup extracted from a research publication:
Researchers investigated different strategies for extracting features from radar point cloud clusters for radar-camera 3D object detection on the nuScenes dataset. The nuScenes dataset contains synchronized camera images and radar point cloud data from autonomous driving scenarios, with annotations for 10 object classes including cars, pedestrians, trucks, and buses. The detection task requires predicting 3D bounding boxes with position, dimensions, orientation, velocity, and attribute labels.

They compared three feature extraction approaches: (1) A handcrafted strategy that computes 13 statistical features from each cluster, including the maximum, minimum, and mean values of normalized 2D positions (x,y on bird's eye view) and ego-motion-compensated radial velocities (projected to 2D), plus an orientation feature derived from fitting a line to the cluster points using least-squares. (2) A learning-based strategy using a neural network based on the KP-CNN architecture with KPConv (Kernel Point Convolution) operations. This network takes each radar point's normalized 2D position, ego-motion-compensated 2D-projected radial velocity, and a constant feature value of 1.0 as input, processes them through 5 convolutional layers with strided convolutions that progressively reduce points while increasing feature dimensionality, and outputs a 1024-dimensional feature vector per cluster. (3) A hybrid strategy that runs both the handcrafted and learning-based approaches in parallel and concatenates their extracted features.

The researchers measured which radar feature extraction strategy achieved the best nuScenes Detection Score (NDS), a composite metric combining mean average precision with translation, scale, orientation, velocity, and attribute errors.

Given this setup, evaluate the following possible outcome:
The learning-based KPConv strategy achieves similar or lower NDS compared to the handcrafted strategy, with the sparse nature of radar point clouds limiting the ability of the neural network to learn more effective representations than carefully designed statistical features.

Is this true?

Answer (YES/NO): YES